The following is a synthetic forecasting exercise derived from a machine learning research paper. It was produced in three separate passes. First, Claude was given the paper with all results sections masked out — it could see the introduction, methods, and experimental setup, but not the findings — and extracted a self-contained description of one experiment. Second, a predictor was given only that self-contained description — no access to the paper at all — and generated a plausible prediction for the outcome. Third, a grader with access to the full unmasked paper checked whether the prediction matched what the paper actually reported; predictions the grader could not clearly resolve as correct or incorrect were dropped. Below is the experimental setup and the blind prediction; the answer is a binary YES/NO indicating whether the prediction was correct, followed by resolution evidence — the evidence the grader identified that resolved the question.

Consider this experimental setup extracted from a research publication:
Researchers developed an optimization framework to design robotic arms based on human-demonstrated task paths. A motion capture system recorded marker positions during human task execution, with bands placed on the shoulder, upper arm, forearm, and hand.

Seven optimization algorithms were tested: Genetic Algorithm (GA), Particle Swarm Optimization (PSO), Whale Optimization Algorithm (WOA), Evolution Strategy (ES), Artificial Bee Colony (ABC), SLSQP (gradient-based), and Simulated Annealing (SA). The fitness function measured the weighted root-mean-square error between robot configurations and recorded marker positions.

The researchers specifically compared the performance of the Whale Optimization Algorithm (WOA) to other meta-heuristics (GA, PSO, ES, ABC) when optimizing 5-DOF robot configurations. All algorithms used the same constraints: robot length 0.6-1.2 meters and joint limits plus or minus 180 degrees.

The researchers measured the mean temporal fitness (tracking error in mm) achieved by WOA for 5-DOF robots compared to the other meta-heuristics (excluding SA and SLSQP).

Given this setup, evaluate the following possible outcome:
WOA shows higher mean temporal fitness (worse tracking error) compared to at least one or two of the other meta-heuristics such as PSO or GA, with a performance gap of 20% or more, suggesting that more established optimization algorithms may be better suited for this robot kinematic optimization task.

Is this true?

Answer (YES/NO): YES